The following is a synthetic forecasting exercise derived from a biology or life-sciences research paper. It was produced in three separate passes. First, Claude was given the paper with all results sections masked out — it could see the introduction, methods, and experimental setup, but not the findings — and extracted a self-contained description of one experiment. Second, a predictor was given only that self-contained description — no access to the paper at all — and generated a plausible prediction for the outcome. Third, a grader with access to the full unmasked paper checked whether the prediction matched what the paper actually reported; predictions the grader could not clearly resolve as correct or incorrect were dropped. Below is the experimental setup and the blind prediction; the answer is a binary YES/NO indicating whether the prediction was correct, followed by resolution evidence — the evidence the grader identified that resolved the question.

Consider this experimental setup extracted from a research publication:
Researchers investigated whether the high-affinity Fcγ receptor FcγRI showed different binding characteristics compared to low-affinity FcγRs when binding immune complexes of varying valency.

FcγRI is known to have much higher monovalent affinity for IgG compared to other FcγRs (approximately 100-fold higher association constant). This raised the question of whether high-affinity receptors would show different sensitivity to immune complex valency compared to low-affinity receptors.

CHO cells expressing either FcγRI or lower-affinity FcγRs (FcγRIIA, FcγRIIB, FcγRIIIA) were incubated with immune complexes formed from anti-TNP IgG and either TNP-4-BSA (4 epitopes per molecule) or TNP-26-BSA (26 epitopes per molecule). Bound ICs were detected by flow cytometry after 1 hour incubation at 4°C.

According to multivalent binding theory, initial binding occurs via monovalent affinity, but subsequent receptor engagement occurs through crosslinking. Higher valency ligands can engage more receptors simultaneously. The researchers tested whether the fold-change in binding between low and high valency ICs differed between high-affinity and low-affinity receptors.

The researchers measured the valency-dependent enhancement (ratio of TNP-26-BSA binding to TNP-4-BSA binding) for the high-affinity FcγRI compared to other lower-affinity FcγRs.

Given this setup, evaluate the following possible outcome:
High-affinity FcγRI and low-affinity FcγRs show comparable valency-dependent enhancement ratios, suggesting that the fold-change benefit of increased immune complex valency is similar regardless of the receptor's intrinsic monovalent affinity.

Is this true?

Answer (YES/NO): NO